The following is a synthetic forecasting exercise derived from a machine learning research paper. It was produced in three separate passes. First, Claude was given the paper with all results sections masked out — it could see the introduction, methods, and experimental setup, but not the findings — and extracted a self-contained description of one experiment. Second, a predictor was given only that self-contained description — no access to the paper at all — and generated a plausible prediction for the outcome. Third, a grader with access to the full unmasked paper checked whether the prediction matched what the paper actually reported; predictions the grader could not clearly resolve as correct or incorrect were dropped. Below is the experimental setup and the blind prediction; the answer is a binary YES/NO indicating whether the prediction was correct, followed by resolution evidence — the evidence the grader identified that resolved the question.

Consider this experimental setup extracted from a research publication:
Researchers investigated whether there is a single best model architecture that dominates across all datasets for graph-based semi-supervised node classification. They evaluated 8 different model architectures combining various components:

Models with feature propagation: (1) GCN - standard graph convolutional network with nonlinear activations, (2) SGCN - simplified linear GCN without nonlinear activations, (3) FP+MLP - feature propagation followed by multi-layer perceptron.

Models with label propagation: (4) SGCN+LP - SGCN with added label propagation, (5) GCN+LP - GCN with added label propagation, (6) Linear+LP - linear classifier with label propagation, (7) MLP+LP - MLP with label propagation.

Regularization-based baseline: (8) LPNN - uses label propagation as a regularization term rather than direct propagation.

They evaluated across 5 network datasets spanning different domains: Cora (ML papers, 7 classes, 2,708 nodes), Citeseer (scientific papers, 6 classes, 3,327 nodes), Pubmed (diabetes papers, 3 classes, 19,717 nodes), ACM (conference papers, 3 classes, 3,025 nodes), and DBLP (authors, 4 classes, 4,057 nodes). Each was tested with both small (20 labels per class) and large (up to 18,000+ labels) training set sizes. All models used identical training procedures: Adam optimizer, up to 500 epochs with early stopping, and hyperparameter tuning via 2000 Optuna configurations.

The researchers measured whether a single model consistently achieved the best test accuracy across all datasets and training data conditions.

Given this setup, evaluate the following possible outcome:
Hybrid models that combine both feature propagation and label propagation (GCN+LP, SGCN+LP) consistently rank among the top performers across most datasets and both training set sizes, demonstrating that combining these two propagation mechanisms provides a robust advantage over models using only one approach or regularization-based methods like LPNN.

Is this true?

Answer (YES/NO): NO